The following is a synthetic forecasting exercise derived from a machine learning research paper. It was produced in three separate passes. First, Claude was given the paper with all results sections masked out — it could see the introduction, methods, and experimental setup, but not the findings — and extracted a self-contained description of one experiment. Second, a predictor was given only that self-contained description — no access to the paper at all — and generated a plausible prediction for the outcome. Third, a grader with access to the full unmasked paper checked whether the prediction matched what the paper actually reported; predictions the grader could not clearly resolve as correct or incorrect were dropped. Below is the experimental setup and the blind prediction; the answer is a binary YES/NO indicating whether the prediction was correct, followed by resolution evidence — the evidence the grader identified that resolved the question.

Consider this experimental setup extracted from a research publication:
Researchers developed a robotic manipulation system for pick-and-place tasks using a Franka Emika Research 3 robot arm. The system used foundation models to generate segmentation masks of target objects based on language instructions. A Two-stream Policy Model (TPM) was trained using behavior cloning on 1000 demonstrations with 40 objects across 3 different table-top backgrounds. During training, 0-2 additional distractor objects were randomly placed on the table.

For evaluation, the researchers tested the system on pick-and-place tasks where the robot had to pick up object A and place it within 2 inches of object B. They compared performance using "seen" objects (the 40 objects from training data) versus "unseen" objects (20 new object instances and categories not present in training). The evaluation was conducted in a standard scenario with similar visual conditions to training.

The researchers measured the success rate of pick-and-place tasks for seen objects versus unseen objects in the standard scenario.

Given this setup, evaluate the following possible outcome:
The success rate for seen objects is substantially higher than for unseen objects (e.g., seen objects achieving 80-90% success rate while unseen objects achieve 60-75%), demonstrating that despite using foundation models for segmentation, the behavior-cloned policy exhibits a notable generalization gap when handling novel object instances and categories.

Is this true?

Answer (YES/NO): NO